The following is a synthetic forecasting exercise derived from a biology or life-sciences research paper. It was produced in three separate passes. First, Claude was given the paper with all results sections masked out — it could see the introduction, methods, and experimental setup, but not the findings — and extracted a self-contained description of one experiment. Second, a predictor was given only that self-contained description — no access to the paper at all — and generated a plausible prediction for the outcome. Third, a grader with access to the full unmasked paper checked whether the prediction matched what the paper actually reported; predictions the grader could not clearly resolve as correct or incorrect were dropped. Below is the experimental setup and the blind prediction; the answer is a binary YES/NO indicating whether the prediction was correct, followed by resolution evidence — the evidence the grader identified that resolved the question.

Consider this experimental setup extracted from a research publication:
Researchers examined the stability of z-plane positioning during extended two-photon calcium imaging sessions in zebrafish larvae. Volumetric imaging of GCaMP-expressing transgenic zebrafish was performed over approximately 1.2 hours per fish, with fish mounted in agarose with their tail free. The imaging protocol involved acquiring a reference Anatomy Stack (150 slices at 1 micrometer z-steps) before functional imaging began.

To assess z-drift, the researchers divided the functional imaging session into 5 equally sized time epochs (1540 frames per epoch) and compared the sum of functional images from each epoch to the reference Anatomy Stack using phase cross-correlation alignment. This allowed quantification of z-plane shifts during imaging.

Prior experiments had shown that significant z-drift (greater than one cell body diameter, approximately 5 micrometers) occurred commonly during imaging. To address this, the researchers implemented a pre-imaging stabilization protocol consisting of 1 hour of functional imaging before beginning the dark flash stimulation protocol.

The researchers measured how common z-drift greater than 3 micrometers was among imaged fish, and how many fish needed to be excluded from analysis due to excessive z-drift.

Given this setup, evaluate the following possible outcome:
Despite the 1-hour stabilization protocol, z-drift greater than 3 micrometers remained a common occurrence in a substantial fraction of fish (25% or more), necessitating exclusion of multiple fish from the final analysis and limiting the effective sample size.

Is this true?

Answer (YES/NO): YES